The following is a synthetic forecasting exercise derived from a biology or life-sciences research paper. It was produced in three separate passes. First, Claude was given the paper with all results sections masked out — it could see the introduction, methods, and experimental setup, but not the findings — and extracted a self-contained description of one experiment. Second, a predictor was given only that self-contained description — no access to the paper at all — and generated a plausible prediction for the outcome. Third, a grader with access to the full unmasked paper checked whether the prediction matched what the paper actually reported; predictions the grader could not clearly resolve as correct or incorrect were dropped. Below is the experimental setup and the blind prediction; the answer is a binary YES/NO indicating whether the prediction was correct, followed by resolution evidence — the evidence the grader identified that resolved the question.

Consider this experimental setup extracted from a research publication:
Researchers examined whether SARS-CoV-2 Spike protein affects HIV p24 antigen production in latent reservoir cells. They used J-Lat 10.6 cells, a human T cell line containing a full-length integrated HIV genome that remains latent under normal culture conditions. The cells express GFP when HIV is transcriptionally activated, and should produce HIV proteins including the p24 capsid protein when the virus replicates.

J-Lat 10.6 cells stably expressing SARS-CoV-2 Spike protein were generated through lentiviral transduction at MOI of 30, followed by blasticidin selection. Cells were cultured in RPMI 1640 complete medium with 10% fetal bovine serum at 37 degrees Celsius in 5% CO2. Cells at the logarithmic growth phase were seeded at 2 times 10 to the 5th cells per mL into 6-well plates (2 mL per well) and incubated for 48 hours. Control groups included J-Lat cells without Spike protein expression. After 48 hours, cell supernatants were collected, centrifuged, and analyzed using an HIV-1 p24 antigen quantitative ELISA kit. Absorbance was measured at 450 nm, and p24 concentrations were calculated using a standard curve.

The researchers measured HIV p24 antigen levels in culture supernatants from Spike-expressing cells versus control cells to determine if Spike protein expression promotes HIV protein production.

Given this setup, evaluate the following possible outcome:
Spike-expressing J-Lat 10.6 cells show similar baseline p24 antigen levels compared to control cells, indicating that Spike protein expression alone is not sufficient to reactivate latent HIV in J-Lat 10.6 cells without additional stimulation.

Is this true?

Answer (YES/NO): NO